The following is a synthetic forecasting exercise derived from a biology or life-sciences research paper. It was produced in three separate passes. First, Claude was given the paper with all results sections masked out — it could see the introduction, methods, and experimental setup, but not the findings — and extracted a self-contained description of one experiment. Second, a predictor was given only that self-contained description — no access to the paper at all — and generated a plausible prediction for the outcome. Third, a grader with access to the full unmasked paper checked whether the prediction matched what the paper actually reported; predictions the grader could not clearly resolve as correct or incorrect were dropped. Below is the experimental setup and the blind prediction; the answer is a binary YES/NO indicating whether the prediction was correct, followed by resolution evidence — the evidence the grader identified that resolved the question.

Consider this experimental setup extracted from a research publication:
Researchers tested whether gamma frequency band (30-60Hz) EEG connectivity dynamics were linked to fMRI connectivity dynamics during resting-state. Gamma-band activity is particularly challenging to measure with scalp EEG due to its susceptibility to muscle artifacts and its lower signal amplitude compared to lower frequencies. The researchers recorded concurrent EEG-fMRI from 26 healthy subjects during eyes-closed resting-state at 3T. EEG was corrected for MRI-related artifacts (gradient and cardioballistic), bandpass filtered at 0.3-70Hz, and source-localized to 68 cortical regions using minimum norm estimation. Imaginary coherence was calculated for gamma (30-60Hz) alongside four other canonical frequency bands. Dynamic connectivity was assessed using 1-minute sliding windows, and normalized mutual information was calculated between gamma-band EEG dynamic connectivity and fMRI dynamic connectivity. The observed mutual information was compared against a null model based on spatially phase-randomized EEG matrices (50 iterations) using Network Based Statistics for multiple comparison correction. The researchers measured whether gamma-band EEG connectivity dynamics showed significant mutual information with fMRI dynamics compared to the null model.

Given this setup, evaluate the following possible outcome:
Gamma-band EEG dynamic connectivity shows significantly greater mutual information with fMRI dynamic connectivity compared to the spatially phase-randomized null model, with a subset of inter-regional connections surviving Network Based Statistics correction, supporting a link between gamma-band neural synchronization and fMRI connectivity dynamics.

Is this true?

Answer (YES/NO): NO